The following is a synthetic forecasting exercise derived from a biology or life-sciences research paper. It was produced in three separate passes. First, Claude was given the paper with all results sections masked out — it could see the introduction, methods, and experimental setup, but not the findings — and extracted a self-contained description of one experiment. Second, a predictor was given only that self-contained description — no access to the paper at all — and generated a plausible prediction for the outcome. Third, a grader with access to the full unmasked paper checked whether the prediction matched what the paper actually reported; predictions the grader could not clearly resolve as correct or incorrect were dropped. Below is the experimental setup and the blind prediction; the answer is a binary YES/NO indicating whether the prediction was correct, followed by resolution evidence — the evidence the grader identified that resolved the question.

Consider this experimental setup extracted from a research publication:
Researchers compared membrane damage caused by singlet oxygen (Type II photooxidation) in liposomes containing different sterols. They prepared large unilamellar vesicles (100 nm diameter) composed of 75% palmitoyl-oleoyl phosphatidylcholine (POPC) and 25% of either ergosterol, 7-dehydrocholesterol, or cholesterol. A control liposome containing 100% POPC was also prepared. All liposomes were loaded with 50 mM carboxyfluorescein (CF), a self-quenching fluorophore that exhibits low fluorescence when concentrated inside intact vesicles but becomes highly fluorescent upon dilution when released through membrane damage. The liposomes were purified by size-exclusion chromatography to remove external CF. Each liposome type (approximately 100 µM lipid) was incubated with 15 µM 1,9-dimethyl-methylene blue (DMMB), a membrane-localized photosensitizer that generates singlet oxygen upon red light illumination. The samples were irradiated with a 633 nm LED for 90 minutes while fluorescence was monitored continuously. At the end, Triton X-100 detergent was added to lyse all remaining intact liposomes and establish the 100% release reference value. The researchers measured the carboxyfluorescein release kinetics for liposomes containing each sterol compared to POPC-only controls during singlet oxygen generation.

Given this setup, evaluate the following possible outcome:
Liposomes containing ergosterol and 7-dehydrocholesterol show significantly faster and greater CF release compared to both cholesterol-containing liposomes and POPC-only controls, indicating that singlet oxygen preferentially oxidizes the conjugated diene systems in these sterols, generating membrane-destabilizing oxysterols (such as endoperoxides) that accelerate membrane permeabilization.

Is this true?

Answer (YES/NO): NO